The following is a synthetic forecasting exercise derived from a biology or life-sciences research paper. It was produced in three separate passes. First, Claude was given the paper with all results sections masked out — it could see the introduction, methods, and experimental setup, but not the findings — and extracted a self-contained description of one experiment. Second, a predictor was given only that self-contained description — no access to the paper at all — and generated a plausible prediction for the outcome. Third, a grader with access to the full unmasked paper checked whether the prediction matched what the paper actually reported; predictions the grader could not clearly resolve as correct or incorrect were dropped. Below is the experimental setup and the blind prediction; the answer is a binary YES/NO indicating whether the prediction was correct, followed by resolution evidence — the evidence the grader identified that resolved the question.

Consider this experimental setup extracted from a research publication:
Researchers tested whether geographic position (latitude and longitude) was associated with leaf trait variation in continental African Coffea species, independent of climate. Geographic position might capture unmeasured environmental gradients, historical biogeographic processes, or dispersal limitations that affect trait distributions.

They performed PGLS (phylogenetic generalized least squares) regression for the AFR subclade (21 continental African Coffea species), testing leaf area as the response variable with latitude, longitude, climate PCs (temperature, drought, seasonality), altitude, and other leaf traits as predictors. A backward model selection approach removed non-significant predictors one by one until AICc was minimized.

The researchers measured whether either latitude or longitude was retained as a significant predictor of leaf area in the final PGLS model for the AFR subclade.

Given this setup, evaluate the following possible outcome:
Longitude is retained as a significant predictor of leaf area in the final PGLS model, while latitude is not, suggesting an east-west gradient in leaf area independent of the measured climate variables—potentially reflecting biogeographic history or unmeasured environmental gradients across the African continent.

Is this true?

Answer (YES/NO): NO